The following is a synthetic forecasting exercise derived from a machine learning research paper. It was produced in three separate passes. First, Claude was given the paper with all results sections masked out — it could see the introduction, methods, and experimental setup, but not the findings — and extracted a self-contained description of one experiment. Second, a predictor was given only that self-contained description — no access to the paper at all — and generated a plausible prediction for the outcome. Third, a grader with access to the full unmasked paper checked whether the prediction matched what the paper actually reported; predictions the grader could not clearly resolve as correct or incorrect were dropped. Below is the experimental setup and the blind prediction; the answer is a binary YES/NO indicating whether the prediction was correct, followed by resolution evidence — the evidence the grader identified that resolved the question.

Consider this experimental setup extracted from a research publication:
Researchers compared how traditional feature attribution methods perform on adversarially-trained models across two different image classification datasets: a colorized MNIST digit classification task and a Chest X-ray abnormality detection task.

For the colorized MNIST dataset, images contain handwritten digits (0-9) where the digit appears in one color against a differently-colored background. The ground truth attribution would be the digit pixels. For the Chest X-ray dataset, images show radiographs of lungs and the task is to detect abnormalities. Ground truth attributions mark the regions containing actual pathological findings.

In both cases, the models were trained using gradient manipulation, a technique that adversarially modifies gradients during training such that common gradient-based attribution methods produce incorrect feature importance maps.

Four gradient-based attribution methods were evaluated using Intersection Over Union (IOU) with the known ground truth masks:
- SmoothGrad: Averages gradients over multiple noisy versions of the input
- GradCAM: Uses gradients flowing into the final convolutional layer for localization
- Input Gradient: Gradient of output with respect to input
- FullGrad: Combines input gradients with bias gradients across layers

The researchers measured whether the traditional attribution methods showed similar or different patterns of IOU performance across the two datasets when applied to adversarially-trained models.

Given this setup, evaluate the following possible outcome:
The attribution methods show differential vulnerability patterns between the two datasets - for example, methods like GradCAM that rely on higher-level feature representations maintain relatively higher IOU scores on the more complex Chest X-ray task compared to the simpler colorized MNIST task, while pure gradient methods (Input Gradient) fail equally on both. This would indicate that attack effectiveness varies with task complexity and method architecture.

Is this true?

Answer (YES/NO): NO